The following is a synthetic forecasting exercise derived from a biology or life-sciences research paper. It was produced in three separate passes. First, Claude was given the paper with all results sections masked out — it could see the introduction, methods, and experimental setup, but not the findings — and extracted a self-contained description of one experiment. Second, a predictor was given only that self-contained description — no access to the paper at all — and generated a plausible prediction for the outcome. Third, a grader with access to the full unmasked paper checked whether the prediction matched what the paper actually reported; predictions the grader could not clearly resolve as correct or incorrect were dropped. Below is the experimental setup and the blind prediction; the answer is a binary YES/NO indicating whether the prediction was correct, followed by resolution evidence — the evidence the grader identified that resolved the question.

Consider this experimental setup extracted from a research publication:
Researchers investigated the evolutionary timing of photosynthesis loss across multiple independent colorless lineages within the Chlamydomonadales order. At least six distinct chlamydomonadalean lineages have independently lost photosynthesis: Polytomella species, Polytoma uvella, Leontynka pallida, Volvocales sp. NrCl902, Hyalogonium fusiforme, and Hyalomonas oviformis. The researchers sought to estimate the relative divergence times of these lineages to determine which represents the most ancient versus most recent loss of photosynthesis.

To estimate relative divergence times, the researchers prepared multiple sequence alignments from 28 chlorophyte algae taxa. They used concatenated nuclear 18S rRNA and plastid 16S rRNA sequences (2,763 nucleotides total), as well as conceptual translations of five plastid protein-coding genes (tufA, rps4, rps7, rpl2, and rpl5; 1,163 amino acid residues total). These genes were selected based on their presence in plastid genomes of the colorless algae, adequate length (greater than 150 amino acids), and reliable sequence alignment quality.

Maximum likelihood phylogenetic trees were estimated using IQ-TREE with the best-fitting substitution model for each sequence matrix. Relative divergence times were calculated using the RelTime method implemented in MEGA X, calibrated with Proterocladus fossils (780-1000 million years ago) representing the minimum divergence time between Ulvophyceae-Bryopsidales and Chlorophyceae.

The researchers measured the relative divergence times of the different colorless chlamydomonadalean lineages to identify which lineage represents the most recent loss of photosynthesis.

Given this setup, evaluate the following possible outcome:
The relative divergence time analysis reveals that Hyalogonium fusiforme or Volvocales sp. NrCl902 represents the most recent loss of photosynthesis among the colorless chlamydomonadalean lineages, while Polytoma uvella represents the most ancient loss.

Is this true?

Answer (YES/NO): NO